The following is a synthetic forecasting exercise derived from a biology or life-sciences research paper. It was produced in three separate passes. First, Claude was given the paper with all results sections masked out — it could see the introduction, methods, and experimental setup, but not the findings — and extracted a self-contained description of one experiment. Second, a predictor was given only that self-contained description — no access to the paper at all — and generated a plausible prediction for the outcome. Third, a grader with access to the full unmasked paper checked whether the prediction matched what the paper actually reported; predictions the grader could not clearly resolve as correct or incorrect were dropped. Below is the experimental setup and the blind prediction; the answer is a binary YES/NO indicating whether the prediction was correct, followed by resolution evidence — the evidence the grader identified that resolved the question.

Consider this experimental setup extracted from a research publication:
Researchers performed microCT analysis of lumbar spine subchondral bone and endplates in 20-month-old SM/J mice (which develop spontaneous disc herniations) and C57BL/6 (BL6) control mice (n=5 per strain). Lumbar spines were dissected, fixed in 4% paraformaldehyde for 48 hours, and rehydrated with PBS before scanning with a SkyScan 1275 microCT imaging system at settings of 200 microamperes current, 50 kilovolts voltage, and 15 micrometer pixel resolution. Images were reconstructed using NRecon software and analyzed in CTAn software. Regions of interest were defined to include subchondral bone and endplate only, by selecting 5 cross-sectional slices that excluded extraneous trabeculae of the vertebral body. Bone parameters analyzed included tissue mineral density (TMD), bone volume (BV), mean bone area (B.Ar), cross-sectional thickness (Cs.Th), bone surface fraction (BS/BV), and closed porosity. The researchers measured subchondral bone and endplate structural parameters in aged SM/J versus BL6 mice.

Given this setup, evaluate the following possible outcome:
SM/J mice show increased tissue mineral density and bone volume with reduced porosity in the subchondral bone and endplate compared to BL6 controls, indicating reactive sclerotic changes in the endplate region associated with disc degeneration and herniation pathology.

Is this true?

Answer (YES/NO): YES